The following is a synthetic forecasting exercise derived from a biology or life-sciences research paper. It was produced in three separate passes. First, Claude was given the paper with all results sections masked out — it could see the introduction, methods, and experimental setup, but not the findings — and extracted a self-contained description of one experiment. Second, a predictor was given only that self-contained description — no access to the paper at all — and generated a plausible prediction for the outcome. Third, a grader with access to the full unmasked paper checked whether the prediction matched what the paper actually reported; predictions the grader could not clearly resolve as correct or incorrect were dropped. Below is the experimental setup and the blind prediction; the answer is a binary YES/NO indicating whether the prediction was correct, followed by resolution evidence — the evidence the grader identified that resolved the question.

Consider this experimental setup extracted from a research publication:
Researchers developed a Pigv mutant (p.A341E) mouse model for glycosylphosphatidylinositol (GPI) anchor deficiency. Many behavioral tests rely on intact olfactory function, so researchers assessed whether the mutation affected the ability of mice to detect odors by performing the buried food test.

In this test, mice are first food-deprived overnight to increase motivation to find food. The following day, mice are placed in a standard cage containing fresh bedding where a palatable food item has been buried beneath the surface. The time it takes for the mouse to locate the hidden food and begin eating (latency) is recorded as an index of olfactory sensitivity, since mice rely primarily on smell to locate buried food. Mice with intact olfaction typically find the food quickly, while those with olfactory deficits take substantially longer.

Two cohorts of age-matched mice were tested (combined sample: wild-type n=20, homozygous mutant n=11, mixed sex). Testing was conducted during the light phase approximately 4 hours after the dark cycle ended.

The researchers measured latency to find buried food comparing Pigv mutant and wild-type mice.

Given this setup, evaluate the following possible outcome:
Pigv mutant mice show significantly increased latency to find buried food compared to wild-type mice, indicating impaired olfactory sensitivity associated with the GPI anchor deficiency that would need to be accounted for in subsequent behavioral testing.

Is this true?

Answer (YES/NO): NO